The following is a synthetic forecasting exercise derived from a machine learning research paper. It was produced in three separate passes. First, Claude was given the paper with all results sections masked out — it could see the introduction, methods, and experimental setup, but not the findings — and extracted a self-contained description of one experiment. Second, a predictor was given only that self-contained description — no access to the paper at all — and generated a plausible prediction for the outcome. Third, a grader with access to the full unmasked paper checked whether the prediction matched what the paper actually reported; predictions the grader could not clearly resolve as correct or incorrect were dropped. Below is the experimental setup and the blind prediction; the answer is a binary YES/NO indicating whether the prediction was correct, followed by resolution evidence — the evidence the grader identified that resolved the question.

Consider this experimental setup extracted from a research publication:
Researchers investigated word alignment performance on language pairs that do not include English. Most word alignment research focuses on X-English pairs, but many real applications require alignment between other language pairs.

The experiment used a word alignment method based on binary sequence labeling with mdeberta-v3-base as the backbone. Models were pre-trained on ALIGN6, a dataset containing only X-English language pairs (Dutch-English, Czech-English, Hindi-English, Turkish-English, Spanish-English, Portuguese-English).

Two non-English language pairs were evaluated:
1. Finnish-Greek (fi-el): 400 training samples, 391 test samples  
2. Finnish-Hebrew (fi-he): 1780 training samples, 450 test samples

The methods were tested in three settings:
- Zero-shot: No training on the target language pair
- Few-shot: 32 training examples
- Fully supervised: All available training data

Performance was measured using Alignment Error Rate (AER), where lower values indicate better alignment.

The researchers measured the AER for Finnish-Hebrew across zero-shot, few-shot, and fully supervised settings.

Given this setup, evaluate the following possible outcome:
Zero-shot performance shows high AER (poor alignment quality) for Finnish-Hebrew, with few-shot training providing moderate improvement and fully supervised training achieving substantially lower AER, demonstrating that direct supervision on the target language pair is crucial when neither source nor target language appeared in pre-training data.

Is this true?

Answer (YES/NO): NO